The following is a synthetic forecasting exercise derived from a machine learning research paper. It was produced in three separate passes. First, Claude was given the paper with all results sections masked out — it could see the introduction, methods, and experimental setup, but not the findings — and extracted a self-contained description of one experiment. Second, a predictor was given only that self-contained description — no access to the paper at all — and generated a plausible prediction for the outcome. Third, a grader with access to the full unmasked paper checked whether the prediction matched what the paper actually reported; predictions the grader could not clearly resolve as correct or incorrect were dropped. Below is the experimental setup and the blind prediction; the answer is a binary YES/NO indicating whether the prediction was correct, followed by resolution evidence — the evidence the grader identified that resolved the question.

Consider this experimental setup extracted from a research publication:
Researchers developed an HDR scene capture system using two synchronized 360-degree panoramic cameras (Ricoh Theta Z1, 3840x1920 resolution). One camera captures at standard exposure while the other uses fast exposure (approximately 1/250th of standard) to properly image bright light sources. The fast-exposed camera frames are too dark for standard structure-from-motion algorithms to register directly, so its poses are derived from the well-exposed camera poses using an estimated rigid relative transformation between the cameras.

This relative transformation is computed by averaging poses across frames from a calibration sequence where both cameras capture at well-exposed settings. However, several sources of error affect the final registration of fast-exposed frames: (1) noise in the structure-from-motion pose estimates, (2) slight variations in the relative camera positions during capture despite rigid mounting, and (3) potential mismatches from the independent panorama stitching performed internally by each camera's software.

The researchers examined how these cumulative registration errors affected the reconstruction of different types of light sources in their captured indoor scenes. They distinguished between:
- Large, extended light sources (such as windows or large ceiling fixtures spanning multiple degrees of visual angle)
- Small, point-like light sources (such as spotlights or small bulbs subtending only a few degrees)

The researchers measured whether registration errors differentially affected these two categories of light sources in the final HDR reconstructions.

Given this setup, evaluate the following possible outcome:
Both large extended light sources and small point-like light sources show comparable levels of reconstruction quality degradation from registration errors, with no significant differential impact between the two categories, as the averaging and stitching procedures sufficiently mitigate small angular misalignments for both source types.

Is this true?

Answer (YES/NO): NO